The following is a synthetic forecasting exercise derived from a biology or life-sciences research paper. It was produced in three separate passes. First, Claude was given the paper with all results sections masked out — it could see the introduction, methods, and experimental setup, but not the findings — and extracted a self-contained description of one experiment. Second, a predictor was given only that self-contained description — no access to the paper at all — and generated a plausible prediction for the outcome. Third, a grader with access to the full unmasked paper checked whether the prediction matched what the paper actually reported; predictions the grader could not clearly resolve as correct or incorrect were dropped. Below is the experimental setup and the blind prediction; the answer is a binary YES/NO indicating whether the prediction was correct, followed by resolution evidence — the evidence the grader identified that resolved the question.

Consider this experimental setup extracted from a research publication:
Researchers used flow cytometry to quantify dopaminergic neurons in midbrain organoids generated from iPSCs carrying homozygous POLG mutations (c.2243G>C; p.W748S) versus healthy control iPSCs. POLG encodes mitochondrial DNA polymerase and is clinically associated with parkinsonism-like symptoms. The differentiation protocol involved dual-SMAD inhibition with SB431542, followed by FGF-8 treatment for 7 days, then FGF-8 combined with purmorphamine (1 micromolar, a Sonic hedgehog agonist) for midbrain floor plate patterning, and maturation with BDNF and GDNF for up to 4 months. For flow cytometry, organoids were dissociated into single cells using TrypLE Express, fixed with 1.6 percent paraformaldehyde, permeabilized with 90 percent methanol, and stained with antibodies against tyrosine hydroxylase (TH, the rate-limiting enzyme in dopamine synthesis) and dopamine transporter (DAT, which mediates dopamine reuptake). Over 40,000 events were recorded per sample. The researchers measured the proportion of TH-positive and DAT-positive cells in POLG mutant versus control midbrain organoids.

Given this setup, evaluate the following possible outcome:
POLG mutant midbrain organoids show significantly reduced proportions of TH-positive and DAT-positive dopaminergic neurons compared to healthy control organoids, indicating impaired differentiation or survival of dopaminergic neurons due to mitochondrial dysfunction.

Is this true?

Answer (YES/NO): YES